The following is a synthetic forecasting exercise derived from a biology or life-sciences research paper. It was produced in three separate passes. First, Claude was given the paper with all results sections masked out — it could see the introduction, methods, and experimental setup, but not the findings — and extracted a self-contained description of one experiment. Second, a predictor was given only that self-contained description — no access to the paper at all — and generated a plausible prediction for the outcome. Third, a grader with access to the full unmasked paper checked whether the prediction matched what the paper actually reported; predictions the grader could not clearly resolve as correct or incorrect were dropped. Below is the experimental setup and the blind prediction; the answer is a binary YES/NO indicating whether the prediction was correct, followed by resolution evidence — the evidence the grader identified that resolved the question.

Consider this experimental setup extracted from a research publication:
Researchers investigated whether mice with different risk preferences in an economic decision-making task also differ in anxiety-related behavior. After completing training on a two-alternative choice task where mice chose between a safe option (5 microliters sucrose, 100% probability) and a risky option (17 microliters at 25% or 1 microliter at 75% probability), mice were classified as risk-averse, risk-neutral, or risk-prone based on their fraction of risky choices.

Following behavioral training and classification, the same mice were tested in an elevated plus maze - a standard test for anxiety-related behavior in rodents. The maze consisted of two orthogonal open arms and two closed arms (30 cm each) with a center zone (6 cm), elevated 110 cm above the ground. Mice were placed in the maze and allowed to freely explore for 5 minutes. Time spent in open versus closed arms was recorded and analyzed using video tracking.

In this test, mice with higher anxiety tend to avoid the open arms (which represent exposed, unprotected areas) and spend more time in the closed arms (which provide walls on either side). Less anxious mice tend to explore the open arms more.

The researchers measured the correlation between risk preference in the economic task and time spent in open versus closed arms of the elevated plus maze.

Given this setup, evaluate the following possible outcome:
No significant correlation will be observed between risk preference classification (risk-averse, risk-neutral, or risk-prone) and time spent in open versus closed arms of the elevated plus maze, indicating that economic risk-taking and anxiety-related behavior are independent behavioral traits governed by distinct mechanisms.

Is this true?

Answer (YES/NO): YES